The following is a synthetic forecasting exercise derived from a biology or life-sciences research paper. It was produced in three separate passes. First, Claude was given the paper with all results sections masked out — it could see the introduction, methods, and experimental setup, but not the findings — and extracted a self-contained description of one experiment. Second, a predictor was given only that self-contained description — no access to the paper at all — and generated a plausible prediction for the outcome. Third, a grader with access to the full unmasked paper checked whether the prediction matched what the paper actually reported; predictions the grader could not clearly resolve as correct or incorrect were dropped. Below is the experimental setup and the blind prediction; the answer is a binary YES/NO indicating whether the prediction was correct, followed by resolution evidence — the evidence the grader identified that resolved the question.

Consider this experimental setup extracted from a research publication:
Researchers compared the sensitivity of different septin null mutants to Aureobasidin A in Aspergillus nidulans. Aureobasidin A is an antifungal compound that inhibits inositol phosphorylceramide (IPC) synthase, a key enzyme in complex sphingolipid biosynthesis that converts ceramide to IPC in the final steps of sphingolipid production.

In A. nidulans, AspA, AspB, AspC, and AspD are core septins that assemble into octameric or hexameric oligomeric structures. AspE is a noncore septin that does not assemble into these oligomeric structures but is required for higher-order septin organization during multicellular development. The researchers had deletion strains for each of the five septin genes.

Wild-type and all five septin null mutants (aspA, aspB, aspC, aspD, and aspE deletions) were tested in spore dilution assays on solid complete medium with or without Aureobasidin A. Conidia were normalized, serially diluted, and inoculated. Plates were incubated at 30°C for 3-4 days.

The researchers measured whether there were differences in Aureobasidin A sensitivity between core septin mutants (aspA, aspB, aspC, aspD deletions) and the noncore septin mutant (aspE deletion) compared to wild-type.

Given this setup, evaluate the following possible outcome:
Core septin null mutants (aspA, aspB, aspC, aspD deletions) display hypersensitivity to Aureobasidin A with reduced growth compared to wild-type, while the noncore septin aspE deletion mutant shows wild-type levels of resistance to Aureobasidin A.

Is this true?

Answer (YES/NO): NO